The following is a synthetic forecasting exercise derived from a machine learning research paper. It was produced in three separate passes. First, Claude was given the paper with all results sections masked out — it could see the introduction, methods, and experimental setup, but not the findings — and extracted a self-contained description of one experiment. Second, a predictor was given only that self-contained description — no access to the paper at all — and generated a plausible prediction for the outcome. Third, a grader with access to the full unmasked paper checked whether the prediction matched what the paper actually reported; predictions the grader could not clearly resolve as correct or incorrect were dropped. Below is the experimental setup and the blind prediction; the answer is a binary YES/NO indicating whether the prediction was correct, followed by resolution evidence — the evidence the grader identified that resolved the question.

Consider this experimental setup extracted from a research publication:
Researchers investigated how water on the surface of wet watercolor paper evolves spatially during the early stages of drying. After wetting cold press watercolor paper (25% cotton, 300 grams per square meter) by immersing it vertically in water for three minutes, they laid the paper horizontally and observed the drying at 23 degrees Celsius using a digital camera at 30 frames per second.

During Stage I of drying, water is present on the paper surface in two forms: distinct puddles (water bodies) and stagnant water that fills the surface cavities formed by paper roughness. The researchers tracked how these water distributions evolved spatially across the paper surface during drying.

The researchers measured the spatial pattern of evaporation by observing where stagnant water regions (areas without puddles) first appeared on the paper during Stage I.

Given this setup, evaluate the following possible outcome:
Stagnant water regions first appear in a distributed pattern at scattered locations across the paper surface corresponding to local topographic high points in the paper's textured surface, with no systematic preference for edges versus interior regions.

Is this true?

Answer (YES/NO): NO